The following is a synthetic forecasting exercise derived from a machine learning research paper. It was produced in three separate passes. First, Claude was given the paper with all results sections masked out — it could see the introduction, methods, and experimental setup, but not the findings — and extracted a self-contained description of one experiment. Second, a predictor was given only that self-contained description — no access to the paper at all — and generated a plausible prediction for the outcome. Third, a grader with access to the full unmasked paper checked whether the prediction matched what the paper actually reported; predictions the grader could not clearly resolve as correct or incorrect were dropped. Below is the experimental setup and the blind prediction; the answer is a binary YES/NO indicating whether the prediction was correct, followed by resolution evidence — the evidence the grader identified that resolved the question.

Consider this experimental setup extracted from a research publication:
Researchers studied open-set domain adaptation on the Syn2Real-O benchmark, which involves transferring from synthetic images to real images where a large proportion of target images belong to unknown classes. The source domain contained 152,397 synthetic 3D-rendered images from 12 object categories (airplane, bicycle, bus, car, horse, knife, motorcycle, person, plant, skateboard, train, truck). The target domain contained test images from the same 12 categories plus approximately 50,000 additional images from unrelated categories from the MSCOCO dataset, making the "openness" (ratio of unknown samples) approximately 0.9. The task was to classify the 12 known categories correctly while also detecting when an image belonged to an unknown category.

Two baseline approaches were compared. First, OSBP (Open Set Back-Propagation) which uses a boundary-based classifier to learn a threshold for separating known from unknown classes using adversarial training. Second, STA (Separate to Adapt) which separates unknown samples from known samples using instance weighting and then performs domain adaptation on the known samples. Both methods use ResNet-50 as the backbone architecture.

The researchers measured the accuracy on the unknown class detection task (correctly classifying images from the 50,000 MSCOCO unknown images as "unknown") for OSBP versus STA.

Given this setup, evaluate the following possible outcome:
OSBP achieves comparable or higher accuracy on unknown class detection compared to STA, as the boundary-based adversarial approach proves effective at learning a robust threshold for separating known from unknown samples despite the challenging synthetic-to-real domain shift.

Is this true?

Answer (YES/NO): YES